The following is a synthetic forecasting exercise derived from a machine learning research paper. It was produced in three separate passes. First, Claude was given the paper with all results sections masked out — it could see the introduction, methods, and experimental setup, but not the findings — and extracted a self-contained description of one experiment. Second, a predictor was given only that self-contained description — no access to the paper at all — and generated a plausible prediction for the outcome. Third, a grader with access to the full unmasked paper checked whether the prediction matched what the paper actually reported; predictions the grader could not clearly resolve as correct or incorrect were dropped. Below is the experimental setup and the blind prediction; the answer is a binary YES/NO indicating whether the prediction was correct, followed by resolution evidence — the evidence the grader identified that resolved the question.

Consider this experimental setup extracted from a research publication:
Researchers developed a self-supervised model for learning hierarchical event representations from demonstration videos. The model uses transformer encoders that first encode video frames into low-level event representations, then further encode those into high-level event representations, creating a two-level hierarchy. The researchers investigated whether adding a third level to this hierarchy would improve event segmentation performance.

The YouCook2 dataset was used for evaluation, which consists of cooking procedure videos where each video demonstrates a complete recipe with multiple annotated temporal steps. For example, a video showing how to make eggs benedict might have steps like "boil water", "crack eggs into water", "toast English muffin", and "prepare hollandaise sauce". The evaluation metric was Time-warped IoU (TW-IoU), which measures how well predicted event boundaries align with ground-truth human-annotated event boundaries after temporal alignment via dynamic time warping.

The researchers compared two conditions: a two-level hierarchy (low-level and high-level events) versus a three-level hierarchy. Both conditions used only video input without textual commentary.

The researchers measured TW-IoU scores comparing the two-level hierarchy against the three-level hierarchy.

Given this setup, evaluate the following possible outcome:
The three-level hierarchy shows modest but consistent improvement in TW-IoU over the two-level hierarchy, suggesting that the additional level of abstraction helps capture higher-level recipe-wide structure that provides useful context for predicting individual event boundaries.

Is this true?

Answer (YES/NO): NO